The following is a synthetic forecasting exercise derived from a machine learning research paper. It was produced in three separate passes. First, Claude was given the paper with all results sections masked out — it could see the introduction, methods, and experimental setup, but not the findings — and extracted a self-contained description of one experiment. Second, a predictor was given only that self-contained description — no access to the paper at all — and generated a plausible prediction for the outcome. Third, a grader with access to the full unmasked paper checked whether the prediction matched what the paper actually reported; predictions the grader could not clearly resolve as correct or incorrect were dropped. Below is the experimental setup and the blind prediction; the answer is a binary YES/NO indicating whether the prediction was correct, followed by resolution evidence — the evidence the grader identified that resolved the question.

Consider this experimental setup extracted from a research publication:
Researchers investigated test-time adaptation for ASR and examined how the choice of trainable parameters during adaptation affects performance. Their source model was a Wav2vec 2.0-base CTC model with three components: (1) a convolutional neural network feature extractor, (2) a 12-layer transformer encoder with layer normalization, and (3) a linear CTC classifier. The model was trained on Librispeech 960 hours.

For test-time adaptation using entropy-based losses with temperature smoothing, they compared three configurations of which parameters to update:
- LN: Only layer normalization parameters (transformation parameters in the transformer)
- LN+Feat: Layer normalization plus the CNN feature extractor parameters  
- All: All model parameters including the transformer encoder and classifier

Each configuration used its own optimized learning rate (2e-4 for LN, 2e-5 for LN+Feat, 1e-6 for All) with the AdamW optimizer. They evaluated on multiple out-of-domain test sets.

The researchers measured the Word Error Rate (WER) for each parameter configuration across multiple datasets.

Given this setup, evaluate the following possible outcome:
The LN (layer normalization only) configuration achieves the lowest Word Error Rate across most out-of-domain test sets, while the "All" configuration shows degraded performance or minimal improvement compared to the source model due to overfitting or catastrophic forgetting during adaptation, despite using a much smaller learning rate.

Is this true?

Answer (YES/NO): NO